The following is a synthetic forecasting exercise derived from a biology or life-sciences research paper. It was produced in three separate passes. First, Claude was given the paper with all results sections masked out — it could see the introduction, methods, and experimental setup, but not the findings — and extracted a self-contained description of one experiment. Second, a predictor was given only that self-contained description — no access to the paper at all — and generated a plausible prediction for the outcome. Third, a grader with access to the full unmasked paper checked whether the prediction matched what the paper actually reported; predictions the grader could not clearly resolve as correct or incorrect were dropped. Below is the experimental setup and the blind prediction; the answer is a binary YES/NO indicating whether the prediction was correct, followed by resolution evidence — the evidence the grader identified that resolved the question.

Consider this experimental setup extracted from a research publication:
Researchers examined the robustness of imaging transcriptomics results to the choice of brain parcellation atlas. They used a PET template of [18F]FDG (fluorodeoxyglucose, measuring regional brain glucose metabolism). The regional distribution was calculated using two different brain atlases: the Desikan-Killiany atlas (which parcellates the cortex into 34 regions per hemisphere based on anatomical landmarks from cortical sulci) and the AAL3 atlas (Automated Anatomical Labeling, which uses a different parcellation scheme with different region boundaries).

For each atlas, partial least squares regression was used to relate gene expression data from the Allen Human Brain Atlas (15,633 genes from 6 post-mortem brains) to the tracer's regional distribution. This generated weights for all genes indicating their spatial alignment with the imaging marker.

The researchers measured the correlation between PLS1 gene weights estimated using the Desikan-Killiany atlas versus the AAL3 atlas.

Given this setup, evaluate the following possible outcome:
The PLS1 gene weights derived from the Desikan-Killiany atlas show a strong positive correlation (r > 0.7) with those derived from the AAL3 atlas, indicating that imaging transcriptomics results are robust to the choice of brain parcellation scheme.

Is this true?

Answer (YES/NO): YES